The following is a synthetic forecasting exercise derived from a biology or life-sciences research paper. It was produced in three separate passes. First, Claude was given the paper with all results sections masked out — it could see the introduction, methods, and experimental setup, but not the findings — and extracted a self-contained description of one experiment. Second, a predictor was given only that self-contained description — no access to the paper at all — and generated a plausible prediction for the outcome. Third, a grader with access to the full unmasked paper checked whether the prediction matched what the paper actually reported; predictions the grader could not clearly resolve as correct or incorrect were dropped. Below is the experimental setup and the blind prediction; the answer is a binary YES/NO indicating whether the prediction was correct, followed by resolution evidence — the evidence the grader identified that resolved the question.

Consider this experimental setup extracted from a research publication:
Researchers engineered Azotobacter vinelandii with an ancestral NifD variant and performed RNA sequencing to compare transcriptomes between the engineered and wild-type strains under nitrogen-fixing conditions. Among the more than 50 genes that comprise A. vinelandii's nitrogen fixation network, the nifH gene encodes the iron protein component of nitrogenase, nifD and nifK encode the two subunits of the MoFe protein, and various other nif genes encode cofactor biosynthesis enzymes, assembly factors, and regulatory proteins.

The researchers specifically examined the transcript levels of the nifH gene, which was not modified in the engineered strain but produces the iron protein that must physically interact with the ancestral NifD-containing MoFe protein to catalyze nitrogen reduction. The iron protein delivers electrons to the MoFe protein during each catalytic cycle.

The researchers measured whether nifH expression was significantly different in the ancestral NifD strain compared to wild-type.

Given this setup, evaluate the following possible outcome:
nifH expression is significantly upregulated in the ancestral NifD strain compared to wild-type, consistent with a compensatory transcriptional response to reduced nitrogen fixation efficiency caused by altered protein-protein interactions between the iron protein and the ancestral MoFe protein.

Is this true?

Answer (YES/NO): NO